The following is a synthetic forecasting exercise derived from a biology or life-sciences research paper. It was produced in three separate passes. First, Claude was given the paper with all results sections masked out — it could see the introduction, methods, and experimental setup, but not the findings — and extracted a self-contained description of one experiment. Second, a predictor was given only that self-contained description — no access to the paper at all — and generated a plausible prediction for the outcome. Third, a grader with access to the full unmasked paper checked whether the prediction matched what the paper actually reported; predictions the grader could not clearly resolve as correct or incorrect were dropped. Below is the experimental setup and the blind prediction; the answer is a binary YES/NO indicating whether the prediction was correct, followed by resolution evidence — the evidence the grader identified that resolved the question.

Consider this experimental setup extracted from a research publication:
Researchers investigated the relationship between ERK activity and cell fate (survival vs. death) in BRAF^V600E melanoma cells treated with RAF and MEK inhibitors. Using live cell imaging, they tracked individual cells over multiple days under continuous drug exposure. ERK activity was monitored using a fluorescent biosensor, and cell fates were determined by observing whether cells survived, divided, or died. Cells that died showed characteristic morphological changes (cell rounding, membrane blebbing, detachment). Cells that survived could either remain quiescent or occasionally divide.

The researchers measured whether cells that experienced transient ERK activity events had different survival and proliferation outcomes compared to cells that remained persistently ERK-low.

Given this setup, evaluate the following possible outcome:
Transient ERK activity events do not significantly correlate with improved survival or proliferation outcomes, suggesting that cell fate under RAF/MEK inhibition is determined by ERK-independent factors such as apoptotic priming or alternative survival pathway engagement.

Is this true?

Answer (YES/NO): NO